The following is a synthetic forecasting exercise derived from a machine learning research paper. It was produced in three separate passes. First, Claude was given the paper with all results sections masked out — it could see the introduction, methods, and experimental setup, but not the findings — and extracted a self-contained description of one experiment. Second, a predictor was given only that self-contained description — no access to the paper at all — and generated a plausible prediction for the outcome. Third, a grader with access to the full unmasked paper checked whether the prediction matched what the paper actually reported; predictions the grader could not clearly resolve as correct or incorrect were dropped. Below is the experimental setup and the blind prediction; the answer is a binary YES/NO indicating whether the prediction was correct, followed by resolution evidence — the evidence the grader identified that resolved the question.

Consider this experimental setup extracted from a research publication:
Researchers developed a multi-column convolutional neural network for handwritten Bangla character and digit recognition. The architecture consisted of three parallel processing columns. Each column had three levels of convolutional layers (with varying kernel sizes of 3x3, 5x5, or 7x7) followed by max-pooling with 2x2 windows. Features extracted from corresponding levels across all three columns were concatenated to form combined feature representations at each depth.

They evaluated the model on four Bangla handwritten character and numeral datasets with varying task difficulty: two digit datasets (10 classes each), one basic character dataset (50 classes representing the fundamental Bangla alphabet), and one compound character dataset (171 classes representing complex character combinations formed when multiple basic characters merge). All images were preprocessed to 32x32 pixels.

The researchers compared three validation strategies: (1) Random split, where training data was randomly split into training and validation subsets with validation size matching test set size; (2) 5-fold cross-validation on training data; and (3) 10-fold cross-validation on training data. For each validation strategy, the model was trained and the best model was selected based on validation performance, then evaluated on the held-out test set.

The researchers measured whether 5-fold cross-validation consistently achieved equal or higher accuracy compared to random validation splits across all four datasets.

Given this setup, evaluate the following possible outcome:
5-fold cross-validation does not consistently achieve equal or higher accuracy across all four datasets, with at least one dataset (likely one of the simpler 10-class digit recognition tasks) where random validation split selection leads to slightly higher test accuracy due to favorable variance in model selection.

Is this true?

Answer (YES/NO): YES